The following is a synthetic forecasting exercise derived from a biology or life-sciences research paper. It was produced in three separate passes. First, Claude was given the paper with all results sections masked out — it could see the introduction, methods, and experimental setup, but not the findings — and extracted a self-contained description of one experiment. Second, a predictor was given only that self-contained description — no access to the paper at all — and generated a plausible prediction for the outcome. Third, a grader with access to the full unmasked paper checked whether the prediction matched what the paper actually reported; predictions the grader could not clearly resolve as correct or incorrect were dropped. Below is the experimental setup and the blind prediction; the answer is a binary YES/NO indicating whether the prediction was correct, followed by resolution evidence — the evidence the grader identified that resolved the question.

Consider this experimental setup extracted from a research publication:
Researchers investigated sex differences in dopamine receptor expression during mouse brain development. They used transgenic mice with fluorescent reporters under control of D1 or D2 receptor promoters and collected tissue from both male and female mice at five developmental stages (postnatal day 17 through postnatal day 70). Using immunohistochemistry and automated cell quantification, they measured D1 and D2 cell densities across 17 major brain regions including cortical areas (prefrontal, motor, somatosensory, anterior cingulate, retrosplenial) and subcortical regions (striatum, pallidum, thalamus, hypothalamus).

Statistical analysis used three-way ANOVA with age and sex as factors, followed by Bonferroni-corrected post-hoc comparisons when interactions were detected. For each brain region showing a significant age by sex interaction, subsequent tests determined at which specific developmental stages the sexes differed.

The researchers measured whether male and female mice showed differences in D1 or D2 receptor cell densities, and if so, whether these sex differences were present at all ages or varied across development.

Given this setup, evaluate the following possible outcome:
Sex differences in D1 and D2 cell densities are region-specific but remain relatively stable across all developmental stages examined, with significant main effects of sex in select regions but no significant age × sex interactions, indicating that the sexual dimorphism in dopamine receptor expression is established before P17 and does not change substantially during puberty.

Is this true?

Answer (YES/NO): NO